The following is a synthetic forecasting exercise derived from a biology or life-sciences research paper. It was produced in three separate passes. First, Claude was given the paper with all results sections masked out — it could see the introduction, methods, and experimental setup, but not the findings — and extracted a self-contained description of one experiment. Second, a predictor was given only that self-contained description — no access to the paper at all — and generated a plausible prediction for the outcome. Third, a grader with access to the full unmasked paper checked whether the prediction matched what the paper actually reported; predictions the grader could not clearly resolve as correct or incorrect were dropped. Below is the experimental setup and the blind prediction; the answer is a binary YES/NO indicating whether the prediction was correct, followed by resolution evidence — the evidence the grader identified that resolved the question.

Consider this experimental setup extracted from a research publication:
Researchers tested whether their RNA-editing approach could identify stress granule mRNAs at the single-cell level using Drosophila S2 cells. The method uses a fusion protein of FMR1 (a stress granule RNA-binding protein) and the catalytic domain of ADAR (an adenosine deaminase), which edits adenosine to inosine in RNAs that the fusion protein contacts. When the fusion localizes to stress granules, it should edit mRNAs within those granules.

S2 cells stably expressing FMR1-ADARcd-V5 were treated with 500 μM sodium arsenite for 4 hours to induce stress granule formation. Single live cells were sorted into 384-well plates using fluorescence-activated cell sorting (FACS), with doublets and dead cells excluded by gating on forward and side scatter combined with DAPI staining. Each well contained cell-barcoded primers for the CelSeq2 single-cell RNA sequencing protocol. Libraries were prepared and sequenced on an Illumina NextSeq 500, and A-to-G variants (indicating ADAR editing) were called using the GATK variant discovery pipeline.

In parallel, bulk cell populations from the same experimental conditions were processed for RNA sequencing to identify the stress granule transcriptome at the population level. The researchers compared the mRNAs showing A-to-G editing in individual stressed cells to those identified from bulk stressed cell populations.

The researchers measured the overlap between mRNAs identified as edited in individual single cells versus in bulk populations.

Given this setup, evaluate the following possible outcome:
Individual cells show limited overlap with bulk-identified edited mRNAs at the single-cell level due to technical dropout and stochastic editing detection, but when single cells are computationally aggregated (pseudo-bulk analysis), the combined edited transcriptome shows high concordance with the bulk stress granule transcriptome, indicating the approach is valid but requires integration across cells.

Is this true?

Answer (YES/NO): NO